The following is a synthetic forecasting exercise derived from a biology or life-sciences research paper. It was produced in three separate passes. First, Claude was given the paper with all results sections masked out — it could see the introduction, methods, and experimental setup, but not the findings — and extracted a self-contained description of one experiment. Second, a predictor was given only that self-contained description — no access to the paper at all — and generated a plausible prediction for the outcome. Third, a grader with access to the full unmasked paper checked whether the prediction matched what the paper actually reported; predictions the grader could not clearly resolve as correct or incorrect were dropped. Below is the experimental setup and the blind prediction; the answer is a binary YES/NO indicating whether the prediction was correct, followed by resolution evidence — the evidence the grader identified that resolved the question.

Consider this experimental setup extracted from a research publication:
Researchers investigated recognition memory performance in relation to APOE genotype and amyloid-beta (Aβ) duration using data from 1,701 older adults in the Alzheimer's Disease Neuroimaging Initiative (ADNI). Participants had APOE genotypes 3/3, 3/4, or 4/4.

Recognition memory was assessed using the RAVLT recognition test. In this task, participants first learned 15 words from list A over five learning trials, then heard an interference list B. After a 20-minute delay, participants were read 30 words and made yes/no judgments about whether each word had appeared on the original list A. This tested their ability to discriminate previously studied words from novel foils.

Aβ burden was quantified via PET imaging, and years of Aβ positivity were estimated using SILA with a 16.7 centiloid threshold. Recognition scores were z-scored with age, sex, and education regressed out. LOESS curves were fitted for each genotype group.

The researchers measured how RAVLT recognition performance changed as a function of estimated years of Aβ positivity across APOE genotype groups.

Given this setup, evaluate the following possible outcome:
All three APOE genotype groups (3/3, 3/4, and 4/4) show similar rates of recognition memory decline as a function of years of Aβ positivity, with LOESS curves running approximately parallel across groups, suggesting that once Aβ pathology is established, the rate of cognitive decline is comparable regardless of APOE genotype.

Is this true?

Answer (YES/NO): NO